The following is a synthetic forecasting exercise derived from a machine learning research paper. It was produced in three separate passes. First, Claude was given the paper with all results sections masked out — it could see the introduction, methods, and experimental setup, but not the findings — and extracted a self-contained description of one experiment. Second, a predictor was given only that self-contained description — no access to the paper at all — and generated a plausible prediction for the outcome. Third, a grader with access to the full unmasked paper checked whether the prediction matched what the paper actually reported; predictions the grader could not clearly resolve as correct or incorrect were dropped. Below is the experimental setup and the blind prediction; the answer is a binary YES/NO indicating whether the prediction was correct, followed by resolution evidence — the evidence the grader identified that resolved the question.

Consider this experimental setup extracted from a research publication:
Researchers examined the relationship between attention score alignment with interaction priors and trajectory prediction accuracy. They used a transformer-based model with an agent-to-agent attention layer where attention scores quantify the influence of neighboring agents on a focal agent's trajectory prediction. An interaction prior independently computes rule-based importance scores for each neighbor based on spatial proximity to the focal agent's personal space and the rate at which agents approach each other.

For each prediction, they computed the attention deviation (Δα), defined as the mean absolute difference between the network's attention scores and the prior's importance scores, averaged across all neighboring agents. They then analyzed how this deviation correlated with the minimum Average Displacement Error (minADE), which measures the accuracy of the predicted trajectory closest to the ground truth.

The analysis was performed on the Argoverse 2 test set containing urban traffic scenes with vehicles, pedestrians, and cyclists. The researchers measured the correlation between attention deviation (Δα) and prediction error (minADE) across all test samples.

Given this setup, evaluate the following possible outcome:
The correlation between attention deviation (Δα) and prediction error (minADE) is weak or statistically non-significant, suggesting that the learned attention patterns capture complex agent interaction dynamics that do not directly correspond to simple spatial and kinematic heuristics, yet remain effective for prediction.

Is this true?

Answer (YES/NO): NO